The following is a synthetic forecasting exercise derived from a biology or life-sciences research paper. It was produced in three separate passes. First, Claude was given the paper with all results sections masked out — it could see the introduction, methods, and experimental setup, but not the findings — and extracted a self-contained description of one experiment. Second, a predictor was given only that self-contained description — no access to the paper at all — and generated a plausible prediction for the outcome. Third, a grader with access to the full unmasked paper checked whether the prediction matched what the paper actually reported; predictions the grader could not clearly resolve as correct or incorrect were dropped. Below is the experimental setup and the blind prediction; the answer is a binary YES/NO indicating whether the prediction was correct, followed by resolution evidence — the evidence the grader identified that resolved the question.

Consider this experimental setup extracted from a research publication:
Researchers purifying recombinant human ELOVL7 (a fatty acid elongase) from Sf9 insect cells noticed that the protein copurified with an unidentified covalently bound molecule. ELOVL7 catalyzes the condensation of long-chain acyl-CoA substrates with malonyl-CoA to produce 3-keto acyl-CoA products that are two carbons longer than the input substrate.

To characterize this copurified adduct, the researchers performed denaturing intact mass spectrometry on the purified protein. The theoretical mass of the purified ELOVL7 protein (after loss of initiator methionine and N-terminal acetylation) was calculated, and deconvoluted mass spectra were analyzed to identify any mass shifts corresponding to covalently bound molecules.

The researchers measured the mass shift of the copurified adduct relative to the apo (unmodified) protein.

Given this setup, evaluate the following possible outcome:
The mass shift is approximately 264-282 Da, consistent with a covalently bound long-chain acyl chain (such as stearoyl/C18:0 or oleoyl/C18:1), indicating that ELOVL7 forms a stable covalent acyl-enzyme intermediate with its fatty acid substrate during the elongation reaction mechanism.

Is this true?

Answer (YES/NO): NO